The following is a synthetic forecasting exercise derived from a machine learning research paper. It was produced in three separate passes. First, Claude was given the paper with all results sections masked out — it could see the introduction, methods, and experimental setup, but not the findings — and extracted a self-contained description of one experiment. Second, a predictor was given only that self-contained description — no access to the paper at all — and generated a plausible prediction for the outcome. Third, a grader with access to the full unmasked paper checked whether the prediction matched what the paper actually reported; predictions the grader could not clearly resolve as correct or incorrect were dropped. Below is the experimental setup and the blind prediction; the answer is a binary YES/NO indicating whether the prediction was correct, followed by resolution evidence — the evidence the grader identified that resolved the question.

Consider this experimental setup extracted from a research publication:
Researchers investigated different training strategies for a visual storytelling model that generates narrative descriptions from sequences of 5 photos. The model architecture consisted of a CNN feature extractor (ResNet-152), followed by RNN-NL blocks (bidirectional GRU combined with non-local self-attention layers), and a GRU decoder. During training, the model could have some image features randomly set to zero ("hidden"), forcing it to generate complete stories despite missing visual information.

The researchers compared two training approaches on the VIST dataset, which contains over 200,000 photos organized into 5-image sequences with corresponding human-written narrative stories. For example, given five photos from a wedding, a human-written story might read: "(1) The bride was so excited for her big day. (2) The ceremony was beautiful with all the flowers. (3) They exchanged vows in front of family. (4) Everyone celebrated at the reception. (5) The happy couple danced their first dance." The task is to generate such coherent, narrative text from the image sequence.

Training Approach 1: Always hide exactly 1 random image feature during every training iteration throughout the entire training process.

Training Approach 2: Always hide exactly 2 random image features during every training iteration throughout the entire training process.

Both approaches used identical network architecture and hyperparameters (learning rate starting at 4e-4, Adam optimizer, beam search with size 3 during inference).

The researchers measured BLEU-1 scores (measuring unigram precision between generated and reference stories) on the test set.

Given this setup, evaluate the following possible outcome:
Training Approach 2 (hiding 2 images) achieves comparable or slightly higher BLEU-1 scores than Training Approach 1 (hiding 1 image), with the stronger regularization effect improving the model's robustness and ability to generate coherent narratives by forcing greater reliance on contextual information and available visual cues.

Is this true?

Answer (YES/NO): NO